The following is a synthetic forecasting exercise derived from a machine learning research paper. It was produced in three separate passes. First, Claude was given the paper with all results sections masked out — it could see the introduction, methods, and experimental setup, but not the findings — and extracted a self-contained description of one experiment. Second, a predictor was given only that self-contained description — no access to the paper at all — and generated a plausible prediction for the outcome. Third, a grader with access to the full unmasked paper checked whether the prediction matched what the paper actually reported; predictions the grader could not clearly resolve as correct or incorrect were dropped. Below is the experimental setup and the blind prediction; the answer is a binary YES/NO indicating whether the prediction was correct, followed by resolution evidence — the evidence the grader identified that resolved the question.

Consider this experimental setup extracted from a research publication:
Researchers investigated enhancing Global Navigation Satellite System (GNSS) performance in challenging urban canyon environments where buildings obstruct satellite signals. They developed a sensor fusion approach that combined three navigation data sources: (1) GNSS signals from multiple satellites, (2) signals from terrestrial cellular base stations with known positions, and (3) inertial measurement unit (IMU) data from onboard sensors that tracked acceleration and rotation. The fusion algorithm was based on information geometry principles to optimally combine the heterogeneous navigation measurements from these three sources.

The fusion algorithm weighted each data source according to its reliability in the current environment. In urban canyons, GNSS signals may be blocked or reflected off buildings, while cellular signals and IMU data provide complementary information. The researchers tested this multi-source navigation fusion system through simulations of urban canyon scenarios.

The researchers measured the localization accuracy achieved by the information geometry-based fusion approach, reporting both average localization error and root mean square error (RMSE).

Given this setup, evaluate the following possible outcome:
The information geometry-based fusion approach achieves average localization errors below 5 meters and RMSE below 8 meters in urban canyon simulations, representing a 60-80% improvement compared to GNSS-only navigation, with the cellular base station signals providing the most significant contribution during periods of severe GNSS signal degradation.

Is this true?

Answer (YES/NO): NO